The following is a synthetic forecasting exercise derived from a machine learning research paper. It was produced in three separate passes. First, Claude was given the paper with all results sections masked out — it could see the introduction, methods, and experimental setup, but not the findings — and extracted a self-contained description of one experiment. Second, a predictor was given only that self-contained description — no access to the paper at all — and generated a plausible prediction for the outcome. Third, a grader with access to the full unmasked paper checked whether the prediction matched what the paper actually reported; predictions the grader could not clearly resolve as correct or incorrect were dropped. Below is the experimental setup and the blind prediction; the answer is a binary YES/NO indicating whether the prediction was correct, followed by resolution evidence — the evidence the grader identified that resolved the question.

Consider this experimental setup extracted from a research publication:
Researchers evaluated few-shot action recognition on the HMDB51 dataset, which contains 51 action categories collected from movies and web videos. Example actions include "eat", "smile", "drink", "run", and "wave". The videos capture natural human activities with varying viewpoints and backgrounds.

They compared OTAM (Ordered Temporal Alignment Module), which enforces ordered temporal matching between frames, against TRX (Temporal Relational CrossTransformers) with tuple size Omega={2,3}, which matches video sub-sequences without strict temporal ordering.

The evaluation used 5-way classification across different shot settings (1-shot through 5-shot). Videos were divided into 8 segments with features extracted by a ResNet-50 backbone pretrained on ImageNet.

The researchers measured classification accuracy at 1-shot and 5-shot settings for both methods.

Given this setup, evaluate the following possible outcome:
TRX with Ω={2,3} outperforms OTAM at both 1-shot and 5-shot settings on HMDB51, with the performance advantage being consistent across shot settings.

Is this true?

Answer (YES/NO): NO